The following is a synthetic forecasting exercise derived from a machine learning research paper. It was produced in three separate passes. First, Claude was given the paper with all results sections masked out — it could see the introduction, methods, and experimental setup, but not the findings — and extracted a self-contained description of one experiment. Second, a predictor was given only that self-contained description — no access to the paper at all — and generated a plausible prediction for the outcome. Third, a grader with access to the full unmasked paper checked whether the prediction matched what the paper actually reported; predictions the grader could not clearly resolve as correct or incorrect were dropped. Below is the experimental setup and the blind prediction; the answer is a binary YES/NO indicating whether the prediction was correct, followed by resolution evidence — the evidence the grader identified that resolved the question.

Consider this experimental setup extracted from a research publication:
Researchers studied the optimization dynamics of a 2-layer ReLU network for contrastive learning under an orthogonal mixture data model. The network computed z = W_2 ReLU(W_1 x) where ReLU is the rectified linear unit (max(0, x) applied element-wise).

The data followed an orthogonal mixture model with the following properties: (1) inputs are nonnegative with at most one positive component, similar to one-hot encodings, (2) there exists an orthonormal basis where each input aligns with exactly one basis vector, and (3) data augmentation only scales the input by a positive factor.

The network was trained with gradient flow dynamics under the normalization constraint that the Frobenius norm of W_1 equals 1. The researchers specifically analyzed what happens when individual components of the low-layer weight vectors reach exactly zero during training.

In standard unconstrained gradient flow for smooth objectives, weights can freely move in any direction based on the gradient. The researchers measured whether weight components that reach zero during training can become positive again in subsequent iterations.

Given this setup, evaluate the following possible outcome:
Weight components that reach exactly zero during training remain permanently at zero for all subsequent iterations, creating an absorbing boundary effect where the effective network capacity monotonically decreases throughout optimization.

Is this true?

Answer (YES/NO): YES